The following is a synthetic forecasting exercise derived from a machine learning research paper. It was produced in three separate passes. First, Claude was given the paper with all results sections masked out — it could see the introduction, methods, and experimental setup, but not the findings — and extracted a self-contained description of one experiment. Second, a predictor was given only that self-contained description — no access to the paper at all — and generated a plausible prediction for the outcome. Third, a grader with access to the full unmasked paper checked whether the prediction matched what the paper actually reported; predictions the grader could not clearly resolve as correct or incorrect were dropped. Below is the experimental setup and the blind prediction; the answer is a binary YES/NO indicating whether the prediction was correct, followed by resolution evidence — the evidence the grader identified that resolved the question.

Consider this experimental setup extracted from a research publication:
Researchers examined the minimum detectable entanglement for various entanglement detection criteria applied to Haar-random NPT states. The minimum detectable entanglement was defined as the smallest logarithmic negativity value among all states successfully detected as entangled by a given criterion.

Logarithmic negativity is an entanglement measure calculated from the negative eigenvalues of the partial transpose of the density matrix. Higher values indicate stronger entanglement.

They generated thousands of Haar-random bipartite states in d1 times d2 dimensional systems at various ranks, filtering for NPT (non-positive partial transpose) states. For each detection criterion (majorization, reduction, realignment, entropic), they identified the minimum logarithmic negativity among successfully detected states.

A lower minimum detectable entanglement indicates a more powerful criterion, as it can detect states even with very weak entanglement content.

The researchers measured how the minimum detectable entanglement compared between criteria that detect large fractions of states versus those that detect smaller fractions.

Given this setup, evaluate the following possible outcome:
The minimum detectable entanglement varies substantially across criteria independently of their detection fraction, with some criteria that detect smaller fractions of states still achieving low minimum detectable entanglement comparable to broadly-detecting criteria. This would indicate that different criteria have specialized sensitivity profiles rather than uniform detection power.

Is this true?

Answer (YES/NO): NO